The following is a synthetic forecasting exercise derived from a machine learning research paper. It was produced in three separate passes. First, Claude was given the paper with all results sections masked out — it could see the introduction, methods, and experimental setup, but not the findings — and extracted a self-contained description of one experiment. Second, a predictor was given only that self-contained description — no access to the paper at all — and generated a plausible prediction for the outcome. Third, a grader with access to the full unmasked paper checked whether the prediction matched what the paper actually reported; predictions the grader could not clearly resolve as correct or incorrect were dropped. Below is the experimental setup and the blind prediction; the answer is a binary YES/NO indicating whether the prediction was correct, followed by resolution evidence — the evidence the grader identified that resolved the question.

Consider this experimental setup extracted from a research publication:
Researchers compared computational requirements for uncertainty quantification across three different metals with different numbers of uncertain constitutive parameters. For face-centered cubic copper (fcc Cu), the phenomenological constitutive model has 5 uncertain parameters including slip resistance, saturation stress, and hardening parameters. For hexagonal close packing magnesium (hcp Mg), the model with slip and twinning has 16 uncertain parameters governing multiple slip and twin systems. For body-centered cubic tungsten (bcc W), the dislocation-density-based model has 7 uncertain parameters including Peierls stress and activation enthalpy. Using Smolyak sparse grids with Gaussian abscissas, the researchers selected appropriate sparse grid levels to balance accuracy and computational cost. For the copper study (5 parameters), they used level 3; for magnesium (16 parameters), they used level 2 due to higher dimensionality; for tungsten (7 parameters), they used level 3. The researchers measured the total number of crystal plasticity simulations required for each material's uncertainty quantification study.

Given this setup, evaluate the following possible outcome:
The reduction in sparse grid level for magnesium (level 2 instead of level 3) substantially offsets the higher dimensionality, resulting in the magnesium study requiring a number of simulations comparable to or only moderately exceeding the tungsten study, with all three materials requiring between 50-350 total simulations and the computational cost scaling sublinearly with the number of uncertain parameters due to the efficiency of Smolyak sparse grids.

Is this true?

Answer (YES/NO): NO